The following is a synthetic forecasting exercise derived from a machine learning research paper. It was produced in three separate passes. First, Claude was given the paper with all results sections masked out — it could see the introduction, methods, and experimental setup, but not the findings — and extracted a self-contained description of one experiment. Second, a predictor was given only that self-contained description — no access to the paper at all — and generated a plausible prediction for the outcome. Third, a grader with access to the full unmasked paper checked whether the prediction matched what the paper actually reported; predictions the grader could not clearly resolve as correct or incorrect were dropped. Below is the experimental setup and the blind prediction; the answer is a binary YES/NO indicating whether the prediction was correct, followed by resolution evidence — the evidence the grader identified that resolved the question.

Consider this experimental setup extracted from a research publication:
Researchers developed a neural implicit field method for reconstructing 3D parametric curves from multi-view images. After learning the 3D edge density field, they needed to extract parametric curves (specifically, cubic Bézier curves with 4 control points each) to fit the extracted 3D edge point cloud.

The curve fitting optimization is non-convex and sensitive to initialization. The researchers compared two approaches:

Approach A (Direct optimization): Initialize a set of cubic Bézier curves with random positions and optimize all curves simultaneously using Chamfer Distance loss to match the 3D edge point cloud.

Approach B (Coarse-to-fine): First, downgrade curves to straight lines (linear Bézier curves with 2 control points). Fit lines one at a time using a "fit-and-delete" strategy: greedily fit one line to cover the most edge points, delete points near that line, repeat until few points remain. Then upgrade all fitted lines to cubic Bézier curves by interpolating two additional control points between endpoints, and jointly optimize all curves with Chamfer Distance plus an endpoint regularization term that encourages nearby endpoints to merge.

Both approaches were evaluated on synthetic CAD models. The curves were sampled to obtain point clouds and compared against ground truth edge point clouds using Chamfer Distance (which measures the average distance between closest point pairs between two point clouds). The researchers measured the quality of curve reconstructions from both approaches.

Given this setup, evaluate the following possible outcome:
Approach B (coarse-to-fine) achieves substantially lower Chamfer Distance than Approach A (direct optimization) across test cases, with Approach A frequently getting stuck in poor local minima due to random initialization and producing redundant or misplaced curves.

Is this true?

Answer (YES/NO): YES